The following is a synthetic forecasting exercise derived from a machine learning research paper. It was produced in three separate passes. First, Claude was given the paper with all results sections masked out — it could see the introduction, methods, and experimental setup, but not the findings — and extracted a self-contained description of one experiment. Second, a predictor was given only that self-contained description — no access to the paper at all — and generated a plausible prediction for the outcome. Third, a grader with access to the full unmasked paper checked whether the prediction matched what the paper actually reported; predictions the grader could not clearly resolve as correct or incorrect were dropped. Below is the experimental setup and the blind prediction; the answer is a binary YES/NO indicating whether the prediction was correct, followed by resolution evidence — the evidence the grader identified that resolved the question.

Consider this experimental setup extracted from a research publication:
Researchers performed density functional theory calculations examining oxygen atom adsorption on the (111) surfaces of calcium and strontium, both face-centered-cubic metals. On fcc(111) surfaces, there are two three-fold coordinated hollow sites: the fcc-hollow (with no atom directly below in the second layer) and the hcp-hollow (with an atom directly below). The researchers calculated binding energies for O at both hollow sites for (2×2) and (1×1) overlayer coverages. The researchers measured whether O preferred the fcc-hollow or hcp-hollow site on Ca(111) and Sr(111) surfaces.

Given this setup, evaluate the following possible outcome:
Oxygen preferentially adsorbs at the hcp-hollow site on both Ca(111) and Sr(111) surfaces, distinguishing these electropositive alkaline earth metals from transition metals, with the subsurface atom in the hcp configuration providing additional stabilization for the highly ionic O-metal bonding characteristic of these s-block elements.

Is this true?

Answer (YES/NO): YES